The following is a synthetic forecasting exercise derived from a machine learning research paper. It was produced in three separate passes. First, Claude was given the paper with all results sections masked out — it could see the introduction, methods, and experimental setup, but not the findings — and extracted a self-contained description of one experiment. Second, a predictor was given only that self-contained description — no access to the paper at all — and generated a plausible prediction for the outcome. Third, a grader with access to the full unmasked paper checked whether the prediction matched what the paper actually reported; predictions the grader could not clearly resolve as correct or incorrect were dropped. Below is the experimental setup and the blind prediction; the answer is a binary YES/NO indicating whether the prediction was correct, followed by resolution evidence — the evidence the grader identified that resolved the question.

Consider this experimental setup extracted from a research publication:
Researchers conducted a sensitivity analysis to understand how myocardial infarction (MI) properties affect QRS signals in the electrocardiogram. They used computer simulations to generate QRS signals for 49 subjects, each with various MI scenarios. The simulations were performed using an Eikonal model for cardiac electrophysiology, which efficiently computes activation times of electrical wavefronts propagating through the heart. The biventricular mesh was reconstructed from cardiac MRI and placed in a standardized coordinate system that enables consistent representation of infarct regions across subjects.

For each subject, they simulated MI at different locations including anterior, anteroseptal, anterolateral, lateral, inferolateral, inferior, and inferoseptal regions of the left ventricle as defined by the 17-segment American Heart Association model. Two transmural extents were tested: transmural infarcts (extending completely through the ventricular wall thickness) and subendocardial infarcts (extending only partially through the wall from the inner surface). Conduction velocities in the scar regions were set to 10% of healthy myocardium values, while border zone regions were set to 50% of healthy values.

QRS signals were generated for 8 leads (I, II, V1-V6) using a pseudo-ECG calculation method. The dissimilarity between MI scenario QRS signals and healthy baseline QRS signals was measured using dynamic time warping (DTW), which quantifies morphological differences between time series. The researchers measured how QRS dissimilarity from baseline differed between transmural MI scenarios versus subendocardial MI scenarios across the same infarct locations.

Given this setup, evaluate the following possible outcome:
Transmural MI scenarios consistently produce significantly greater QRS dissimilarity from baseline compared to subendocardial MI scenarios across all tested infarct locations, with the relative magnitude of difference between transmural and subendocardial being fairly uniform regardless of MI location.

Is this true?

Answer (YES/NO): NO